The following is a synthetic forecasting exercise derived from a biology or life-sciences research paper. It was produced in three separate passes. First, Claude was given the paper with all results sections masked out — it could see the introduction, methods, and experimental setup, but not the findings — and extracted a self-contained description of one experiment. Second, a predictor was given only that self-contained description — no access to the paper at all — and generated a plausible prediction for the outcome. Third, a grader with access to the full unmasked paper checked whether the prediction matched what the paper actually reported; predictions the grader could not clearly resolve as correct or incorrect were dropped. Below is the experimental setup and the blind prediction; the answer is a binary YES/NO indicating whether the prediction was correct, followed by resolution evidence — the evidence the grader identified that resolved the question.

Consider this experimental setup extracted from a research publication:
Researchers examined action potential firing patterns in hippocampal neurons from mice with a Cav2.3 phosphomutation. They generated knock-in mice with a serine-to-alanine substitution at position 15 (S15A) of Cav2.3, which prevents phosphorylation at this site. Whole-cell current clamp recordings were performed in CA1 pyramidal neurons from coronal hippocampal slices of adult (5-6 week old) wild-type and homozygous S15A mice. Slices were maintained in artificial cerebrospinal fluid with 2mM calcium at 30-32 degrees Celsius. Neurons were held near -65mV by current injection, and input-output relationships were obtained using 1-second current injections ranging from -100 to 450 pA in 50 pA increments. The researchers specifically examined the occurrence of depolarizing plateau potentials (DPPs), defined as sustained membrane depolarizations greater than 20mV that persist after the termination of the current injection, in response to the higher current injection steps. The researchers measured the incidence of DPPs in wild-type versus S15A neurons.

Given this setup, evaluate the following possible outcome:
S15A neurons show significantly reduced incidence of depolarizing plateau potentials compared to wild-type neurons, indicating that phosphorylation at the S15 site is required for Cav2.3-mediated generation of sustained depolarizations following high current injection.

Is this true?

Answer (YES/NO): NO